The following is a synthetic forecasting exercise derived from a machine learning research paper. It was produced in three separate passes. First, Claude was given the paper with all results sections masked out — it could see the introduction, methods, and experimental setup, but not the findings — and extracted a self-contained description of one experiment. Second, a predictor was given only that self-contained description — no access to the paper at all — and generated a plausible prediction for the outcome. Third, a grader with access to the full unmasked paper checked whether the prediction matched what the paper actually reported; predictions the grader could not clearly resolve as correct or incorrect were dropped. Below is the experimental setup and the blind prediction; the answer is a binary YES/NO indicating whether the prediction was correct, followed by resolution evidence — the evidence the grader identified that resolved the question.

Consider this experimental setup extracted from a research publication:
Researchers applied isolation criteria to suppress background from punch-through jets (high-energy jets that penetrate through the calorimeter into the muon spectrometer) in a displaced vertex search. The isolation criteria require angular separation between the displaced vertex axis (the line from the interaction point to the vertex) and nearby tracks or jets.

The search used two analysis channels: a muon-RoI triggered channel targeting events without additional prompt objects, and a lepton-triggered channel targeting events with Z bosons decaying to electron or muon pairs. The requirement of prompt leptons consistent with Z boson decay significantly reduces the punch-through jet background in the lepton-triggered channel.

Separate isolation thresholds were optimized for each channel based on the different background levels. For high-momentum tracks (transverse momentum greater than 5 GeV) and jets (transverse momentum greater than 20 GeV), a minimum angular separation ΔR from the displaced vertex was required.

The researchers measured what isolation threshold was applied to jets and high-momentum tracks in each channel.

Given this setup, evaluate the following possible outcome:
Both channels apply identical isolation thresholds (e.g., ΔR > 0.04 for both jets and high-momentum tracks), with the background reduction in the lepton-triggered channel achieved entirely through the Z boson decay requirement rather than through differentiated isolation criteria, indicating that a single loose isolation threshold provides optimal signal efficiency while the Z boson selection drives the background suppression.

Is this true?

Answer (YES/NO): NO